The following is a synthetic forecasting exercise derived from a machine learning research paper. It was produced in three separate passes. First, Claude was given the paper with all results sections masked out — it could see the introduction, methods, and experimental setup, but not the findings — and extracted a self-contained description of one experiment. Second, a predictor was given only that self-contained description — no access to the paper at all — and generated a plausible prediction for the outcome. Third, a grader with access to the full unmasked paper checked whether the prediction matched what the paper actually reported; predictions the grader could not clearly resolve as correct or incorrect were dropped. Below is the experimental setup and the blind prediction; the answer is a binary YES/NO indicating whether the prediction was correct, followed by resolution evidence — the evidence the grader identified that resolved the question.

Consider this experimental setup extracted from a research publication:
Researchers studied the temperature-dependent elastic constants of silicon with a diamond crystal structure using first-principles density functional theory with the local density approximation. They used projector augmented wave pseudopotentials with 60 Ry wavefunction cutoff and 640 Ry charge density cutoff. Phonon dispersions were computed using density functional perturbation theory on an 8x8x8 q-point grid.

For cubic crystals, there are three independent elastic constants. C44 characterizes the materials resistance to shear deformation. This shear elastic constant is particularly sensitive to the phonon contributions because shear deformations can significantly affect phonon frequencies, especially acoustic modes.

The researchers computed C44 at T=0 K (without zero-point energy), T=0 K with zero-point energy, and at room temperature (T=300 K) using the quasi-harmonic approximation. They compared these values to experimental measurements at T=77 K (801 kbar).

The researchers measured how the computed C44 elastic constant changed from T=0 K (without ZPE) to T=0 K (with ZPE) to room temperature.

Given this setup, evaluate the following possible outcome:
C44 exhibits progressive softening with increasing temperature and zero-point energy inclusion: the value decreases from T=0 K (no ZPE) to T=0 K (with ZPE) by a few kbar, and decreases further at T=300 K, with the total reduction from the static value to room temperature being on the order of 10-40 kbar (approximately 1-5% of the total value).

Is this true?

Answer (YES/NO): YES